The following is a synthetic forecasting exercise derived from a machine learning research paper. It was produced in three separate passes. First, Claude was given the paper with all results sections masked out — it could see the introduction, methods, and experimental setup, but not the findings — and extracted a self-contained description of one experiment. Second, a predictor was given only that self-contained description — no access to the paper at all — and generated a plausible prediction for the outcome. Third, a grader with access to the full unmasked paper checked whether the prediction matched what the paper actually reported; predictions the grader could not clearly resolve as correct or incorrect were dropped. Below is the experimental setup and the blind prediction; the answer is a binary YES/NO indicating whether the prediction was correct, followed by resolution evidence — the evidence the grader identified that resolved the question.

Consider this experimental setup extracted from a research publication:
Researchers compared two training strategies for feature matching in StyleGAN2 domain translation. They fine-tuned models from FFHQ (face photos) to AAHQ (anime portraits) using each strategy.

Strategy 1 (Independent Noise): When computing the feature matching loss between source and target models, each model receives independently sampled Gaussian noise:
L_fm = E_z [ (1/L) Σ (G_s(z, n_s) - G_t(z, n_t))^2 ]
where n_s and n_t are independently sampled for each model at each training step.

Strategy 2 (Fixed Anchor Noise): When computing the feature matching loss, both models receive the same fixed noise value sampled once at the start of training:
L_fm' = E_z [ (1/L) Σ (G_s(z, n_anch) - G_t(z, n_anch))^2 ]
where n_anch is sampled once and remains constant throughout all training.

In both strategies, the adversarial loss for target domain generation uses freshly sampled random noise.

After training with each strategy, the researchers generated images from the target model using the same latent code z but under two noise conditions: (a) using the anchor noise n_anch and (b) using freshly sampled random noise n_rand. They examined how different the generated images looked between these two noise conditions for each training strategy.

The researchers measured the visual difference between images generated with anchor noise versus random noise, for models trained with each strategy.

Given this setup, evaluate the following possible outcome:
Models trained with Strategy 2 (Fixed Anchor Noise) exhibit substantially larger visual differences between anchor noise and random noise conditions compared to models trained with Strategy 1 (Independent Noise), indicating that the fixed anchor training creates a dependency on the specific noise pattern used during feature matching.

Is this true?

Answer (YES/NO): YES